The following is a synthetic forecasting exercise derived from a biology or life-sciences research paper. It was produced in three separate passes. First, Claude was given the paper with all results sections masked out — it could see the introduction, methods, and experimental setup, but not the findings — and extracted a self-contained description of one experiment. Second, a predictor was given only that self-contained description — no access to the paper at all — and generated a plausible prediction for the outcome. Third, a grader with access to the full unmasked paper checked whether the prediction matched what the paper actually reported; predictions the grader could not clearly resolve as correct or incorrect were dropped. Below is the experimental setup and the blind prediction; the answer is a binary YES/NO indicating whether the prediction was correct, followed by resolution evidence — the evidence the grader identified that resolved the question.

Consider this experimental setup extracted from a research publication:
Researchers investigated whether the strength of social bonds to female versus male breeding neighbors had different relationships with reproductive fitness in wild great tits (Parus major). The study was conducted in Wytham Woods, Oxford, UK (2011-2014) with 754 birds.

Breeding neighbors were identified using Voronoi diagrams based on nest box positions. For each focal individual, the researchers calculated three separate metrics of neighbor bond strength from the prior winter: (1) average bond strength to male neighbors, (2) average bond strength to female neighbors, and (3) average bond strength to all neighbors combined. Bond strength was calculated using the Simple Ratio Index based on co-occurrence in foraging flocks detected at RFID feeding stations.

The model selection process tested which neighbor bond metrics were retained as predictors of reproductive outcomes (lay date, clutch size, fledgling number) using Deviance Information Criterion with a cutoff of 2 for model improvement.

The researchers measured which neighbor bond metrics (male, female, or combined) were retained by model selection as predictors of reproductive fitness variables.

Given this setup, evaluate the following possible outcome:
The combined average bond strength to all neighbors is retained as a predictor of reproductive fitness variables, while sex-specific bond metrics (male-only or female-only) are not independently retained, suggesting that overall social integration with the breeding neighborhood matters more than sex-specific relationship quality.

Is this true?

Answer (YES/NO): NO